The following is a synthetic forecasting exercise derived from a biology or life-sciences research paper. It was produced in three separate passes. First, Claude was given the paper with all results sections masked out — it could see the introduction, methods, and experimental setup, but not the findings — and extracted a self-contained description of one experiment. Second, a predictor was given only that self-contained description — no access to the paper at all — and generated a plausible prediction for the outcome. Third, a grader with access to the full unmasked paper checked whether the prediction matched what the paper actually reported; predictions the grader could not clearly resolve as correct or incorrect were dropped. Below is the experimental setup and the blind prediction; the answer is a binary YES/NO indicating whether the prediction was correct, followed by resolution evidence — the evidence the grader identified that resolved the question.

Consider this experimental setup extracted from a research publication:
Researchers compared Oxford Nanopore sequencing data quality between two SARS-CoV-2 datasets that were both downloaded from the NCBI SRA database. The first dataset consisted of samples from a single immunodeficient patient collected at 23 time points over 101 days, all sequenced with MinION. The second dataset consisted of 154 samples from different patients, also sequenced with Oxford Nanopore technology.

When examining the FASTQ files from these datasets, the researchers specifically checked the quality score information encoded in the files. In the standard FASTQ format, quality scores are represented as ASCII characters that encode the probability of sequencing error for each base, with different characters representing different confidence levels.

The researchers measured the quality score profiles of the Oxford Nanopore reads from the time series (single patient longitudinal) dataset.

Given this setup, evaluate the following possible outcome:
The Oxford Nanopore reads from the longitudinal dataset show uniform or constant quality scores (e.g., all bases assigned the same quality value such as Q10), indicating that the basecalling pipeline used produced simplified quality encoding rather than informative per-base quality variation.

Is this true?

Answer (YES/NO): YES